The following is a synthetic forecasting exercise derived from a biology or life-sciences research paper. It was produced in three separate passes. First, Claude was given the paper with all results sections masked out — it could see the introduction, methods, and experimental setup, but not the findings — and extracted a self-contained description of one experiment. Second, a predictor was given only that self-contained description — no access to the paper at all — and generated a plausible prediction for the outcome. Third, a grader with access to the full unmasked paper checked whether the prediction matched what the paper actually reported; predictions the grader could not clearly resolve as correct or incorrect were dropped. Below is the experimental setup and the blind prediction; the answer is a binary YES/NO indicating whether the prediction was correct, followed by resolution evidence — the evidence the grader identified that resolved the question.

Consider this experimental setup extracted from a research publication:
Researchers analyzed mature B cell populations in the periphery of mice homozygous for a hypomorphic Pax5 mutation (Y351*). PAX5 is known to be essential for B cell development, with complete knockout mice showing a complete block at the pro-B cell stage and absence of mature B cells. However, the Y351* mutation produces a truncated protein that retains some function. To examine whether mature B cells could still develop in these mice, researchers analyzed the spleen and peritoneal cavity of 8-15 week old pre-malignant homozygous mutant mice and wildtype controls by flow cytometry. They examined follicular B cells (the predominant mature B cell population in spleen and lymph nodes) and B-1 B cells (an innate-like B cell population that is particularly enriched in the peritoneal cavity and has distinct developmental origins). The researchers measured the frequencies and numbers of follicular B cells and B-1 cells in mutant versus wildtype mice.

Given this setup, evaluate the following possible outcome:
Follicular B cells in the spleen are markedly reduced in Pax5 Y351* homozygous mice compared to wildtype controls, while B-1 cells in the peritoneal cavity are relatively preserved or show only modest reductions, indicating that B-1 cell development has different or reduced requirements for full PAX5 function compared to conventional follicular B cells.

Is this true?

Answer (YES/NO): YES